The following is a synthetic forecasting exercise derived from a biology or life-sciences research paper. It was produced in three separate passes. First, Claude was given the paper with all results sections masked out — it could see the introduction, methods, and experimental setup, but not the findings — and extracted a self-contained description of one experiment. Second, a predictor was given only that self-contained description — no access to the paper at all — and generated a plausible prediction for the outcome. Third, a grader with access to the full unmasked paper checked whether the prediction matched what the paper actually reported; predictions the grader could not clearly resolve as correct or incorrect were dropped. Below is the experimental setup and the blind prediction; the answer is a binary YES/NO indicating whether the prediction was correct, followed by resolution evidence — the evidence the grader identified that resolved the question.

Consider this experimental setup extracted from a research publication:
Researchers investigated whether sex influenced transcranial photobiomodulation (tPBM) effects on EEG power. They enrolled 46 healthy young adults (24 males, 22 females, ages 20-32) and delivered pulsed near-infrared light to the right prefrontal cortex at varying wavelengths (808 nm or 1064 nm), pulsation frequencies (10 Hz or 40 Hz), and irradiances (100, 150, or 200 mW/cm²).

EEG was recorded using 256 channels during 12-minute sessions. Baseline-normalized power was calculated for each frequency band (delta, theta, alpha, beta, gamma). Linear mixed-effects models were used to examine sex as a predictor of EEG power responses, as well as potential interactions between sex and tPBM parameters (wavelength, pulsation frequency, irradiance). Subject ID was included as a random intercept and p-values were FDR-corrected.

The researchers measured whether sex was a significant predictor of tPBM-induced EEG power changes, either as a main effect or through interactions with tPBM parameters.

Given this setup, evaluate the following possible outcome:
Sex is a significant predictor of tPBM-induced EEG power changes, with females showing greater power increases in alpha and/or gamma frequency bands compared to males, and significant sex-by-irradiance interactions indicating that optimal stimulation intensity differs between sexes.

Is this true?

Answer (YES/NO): NO